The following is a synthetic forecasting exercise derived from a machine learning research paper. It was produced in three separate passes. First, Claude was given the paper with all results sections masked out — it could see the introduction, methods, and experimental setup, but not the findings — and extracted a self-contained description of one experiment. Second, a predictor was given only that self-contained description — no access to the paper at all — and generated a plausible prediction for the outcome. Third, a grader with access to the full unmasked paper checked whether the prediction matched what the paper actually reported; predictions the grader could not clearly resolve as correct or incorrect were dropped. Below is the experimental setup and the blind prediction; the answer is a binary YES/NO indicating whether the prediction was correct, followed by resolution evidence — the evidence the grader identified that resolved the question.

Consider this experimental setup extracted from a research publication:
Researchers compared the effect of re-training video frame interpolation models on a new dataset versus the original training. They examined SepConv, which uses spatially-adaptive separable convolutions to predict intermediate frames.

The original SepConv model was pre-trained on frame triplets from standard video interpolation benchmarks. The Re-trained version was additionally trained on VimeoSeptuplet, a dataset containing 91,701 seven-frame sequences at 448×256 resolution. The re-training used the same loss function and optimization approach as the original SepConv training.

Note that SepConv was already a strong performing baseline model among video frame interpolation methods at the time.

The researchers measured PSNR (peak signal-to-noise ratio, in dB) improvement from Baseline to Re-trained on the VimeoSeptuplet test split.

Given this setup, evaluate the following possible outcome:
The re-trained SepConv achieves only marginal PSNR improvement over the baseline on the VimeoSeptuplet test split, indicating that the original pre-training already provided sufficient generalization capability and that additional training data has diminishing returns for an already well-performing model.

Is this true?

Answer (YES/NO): YES